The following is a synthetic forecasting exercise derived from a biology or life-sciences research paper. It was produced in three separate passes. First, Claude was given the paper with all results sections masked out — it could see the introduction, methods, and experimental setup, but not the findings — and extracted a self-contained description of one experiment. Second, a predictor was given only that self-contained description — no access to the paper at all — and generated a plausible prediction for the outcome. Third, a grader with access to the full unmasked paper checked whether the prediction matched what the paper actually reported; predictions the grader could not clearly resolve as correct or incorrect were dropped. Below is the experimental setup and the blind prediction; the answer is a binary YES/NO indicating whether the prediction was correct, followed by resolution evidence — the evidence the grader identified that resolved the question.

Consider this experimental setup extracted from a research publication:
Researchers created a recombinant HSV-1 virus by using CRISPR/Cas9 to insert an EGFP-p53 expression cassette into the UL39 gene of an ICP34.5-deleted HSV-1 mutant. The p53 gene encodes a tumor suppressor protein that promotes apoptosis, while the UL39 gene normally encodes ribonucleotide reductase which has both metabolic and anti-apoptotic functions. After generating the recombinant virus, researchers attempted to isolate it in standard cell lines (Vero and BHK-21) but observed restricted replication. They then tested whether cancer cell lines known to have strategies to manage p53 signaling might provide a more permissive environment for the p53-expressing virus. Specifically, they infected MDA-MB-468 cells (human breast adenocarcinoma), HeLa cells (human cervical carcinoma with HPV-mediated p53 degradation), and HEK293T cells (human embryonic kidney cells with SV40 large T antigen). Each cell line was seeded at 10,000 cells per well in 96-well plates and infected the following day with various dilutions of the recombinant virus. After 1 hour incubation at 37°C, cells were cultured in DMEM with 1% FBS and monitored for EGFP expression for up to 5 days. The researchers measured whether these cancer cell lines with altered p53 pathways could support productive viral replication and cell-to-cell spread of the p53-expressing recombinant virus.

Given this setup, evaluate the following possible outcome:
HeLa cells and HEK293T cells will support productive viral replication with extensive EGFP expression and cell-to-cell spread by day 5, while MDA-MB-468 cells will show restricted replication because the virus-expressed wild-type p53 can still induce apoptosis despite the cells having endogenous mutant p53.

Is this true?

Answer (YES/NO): NO